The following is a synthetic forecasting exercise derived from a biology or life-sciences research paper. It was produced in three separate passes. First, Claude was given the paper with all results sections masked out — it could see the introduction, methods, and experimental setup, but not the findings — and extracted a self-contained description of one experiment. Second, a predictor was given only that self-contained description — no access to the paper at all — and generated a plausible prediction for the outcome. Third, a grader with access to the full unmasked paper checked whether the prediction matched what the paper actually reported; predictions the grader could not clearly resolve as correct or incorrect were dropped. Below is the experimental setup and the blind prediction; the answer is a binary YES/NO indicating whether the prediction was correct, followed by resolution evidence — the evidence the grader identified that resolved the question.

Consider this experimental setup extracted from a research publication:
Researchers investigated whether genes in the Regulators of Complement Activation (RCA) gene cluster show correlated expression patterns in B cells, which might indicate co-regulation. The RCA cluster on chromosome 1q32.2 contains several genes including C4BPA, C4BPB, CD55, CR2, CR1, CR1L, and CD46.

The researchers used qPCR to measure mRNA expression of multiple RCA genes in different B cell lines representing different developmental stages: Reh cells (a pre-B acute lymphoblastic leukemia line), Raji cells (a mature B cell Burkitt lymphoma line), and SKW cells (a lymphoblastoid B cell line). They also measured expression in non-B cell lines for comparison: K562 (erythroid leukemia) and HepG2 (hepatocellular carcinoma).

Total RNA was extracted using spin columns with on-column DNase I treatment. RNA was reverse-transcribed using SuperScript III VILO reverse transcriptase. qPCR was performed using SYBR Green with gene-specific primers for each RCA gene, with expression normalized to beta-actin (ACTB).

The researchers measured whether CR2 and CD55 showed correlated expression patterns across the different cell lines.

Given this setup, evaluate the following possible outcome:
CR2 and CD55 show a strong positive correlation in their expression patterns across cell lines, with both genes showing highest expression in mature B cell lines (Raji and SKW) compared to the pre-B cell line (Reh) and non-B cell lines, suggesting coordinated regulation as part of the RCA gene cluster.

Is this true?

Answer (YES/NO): NO